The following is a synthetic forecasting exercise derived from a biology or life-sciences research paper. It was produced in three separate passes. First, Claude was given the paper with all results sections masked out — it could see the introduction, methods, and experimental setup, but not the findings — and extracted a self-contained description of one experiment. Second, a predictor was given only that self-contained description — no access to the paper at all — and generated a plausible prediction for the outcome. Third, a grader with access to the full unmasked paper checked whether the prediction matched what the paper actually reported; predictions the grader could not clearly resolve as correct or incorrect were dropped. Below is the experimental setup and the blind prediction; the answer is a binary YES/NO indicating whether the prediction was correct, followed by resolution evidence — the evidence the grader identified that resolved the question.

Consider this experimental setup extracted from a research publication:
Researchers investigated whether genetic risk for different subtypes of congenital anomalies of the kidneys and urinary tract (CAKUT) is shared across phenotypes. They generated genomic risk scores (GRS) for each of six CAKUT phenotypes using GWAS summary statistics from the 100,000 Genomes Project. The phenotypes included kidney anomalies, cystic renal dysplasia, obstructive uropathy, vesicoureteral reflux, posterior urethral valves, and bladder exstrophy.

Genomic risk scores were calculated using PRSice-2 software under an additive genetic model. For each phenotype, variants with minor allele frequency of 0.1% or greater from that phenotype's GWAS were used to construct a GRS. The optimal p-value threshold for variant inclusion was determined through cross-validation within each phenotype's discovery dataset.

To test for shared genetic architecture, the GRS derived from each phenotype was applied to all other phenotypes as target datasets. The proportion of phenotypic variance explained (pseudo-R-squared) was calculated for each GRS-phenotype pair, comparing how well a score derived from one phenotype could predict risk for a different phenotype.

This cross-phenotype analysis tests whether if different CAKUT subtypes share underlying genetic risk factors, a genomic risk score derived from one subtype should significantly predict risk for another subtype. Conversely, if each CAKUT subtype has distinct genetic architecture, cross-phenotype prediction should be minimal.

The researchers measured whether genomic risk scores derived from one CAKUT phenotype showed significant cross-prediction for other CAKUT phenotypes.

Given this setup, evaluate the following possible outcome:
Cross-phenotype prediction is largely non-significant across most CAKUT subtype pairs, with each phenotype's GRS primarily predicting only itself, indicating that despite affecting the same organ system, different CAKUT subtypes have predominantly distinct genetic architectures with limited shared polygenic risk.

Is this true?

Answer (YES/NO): NO